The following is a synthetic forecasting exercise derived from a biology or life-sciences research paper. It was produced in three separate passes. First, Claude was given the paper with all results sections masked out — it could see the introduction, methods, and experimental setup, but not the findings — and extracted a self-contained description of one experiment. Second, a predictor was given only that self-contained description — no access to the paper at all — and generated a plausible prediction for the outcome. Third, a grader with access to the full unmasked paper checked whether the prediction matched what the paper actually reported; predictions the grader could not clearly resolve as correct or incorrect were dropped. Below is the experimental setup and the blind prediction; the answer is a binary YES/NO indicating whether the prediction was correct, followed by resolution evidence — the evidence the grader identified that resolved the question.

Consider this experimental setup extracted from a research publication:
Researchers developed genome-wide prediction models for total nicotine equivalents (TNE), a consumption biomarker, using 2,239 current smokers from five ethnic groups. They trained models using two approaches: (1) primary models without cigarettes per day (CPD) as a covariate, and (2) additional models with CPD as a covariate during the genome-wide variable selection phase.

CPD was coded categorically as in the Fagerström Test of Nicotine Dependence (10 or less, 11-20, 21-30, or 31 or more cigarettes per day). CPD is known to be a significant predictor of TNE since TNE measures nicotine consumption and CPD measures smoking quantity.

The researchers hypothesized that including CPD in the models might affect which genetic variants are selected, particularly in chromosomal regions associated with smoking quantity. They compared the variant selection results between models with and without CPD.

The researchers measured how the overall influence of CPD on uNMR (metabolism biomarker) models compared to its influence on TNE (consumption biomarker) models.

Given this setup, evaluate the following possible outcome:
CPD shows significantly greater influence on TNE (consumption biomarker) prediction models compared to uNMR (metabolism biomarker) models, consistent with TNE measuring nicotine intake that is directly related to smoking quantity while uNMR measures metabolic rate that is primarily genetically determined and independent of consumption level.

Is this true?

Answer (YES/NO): YES